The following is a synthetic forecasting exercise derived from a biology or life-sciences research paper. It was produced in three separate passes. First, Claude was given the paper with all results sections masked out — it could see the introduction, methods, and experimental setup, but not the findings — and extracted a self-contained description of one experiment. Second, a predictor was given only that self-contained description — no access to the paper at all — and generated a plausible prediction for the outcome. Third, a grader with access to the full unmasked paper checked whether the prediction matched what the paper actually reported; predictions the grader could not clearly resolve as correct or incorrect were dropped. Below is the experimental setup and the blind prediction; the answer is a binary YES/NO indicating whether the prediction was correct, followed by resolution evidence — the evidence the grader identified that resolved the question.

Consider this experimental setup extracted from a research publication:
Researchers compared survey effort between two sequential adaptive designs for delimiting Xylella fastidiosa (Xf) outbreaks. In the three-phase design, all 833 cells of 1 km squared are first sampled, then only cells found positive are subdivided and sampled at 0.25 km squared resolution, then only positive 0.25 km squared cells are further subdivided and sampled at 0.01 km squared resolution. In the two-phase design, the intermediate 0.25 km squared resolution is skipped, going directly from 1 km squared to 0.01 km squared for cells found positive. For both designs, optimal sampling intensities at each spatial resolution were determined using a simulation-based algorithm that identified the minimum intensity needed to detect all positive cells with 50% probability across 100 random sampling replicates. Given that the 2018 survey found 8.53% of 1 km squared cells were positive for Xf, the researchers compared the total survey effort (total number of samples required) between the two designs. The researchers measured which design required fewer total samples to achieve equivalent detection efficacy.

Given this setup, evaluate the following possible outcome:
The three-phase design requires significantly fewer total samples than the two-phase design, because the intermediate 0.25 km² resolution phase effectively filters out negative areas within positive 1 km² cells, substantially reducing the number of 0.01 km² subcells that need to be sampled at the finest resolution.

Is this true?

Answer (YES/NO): YES